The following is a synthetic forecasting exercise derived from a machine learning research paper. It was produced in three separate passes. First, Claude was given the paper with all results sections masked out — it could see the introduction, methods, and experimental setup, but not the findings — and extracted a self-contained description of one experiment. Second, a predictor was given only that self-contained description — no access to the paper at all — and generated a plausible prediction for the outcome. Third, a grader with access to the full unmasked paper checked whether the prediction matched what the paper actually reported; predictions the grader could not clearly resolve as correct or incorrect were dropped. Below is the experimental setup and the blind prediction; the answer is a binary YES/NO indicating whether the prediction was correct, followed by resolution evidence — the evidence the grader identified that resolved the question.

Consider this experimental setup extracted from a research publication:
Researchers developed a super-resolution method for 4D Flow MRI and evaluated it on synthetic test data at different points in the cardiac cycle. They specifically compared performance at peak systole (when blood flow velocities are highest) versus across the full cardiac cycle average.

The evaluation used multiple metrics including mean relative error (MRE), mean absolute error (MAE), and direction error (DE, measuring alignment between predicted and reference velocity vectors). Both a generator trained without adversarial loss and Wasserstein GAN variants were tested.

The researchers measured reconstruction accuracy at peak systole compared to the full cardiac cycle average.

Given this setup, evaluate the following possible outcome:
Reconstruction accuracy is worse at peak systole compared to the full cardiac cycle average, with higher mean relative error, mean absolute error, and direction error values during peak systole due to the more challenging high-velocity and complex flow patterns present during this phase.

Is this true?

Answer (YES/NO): NO